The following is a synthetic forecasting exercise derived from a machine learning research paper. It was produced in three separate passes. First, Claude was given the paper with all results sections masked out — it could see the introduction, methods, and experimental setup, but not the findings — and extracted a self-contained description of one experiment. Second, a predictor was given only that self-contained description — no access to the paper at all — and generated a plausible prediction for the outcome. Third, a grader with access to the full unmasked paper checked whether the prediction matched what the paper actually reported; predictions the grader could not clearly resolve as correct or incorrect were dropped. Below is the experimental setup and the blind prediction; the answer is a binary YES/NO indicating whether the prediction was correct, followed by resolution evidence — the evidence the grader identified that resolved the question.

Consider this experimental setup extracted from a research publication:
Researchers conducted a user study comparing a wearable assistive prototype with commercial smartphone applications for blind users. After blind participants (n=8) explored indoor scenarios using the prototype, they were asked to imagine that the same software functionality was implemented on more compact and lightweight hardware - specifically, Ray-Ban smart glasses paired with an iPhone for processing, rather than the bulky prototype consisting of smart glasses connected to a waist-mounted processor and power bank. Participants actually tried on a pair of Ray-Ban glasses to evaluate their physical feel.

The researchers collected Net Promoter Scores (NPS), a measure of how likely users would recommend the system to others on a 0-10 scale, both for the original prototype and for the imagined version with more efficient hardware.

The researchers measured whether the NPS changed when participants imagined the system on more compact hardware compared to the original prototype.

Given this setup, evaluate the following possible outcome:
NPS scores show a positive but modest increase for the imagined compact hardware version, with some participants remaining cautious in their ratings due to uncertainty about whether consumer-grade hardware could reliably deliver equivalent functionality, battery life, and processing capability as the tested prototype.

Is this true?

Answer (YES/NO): NO